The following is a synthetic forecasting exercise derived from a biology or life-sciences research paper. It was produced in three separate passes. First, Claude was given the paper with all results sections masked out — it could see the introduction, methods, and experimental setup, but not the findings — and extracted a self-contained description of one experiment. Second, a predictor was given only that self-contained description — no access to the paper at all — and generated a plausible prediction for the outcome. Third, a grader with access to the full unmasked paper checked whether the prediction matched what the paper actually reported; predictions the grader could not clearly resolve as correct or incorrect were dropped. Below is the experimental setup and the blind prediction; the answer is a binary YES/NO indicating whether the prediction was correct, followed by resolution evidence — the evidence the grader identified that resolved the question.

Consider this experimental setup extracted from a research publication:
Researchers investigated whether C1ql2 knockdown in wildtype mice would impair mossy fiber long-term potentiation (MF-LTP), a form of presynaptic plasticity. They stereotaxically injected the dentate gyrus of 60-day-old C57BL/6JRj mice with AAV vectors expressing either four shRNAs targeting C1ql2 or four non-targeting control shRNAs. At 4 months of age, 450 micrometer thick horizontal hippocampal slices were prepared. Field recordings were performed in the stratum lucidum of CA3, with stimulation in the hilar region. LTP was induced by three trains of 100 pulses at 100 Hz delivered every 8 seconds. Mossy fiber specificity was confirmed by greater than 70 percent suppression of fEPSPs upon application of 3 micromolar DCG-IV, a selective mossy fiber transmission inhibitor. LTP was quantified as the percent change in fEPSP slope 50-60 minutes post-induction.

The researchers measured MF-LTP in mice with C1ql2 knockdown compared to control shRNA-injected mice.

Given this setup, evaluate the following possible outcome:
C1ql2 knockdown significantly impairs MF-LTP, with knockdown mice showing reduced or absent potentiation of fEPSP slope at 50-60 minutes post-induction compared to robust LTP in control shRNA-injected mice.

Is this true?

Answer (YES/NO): YES